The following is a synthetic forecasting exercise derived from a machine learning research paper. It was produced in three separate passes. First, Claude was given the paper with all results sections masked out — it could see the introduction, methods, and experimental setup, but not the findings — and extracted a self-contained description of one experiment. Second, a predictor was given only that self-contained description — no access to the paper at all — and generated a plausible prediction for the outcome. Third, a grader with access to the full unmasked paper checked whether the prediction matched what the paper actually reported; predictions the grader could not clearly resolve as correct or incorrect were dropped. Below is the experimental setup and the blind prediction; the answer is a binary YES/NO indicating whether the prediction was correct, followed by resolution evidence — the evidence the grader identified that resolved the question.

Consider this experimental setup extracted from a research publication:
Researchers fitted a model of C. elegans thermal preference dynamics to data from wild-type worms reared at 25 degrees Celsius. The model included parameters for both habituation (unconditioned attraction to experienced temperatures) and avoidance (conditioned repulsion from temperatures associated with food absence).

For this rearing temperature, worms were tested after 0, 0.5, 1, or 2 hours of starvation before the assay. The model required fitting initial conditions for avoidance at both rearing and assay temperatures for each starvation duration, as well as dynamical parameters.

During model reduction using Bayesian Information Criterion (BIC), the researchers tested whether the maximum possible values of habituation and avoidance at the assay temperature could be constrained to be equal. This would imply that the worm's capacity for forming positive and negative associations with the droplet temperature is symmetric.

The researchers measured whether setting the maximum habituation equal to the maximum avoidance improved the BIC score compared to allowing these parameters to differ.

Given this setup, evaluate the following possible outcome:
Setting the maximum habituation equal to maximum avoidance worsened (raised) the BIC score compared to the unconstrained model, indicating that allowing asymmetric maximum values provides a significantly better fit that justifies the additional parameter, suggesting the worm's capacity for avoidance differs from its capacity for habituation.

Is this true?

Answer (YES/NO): NO